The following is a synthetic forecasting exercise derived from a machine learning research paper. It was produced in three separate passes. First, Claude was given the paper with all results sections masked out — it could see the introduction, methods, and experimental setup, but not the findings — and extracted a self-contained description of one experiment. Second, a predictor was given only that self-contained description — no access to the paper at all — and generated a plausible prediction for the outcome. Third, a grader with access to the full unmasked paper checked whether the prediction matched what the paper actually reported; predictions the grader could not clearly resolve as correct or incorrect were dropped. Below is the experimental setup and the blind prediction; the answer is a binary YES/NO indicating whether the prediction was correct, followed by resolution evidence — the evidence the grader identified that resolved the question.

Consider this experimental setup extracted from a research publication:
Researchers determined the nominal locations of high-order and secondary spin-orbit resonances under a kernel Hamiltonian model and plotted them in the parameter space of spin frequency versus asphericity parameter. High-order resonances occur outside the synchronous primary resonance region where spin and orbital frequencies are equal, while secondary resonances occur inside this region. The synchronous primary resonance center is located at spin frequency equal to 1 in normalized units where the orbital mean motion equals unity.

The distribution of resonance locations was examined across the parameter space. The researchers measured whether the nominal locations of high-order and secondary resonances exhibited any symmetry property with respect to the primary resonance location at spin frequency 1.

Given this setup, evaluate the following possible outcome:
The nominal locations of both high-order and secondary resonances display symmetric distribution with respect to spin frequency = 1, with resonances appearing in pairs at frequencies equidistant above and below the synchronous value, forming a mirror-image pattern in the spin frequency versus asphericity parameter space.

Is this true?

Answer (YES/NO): YES